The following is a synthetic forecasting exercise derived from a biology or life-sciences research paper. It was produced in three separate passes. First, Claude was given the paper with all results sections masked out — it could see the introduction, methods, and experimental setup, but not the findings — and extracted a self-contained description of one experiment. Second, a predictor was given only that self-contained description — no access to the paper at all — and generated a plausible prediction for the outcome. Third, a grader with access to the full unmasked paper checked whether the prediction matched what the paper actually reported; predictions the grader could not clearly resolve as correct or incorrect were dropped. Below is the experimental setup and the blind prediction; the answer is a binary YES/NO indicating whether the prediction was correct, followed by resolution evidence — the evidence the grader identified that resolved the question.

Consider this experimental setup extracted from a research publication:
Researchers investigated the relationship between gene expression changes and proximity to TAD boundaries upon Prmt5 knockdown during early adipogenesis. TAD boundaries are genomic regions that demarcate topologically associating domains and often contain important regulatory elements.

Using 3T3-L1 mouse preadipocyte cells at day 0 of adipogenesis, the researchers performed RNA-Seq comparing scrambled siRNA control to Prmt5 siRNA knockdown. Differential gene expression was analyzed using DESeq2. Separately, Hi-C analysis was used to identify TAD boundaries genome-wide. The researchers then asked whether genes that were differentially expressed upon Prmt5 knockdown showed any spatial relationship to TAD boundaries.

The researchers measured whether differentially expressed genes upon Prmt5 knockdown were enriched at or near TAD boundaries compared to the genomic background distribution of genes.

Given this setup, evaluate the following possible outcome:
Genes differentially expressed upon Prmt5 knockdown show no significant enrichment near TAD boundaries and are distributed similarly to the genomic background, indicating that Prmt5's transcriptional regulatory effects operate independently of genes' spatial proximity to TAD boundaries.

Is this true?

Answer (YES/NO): NO